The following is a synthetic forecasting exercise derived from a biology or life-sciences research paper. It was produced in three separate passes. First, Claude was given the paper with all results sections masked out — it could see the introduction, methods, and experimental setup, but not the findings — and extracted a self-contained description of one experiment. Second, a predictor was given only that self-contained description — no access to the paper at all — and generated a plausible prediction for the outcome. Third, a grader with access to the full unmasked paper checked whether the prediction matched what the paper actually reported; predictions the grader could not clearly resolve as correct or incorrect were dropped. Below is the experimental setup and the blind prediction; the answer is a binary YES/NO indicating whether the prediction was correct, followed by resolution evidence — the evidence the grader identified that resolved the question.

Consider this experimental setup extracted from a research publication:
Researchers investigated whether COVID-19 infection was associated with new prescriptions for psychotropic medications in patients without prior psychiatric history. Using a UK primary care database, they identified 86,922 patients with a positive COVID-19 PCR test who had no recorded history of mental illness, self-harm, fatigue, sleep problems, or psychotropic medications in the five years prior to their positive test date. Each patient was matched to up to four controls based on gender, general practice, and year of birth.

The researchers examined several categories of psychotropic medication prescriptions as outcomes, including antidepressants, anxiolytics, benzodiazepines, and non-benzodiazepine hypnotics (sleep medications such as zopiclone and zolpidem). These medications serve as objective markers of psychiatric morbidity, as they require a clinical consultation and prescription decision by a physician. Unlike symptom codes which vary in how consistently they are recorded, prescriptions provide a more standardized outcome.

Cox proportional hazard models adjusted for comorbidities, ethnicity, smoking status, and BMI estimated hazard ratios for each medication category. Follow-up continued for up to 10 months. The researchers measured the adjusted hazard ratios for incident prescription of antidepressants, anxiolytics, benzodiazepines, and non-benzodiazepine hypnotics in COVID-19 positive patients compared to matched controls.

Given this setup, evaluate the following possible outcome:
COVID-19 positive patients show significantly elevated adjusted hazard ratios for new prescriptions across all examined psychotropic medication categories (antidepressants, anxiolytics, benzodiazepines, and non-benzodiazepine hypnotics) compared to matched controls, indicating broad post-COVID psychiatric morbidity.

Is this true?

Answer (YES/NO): YES